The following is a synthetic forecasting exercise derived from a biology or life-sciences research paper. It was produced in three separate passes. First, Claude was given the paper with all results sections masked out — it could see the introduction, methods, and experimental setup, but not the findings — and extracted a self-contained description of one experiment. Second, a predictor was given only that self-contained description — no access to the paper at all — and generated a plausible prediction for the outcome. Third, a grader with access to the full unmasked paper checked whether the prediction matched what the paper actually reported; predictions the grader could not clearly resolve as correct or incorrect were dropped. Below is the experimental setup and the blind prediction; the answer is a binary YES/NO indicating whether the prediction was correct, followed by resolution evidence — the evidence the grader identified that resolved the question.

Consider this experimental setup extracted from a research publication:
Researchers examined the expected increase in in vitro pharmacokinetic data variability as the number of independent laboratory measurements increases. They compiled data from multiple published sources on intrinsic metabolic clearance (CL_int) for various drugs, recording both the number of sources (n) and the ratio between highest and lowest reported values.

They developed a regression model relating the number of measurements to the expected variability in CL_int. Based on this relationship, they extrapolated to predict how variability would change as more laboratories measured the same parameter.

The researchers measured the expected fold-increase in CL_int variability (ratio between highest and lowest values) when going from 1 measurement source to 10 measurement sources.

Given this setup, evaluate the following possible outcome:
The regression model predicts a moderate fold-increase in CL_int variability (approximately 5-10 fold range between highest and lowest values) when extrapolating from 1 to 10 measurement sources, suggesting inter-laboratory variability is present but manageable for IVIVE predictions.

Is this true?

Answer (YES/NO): NO